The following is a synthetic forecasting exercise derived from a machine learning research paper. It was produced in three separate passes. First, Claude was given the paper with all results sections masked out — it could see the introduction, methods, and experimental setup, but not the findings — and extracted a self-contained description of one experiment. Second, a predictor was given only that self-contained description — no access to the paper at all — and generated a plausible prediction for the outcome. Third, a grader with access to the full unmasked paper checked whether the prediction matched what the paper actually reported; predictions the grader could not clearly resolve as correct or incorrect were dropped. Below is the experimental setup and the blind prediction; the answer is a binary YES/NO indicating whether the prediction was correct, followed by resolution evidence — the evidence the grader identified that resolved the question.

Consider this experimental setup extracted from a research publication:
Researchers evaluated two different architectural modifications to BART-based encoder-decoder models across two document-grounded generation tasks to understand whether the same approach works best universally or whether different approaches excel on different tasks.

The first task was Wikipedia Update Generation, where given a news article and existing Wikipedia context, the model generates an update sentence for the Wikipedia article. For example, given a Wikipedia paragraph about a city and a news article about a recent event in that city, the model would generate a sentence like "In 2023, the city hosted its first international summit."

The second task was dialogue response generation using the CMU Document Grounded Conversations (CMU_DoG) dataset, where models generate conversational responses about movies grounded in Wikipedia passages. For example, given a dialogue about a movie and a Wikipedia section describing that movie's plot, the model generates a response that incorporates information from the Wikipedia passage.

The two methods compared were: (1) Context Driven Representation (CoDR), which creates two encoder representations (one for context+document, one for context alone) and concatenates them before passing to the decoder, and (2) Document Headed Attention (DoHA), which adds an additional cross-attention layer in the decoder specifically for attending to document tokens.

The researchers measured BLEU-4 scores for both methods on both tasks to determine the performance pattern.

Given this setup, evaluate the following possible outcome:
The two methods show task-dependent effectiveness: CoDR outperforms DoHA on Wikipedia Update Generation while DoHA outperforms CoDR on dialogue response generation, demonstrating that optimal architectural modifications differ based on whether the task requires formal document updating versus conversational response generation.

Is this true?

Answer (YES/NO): YES